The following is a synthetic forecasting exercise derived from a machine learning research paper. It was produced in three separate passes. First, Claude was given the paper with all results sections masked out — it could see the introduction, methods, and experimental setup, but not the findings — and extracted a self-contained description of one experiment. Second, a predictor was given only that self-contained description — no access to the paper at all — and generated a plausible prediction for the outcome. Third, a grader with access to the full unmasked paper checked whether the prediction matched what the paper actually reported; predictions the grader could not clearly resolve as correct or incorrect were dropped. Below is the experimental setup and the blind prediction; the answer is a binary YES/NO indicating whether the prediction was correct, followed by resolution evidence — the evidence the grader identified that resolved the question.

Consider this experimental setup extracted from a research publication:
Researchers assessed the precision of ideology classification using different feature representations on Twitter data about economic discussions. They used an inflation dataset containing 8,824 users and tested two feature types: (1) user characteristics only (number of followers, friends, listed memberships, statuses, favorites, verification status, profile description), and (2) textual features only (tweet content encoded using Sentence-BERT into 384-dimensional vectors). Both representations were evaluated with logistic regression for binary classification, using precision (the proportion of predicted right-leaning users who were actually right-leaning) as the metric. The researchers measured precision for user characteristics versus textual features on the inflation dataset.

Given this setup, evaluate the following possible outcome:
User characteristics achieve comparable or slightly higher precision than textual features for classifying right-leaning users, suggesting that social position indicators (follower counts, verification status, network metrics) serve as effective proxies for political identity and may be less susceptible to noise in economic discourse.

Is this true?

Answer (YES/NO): NO